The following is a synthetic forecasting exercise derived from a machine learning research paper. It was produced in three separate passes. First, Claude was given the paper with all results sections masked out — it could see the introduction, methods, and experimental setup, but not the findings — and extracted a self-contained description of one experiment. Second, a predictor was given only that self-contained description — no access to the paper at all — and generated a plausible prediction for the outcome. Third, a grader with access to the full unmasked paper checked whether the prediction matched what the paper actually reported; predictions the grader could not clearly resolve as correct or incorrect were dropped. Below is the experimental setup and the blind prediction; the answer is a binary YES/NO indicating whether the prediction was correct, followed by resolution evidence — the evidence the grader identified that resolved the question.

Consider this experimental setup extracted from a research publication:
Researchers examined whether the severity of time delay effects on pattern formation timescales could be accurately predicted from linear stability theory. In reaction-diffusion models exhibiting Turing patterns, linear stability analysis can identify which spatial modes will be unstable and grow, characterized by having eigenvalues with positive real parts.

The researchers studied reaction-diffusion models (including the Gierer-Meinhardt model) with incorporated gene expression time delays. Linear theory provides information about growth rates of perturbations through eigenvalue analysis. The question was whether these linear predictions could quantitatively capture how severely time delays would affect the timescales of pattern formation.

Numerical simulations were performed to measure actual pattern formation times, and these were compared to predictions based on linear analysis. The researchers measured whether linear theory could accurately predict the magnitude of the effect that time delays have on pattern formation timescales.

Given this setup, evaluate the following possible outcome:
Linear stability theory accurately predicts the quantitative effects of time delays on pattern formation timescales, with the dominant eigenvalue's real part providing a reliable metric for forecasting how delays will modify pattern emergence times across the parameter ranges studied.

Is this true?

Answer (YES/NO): NO